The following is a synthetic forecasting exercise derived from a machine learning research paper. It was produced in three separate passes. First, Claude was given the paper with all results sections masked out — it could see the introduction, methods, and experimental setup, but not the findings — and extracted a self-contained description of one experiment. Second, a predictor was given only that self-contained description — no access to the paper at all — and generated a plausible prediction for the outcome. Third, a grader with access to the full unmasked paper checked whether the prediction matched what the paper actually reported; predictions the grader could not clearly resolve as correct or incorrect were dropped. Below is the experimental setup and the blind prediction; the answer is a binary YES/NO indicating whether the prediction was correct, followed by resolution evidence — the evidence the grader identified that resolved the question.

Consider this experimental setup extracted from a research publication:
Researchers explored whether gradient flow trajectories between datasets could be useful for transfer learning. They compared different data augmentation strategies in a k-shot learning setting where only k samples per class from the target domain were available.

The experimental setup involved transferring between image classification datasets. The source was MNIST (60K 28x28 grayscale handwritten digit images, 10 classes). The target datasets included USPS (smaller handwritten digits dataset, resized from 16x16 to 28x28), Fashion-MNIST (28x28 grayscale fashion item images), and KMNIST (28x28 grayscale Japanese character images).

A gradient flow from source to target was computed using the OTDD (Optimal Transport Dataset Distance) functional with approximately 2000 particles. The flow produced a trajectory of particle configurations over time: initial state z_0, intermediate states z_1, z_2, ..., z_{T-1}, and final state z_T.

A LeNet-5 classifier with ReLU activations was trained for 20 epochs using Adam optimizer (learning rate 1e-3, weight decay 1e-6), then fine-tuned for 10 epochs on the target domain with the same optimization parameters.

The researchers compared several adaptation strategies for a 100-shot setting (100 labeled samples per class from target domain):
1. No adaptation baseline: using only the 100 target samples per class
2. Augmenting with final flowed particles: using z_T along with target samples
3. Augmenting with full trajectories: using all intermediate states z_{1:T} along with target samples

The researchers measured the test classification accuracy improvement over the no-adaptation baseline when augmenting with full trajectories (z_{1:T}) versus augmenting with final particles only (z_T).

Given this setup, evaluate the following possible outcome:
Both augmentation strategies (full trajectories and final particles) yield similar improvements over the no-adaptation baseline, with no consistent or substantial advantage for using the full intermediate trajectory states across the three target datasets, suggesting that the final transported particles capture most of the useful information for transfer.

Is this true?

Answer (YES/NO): NO